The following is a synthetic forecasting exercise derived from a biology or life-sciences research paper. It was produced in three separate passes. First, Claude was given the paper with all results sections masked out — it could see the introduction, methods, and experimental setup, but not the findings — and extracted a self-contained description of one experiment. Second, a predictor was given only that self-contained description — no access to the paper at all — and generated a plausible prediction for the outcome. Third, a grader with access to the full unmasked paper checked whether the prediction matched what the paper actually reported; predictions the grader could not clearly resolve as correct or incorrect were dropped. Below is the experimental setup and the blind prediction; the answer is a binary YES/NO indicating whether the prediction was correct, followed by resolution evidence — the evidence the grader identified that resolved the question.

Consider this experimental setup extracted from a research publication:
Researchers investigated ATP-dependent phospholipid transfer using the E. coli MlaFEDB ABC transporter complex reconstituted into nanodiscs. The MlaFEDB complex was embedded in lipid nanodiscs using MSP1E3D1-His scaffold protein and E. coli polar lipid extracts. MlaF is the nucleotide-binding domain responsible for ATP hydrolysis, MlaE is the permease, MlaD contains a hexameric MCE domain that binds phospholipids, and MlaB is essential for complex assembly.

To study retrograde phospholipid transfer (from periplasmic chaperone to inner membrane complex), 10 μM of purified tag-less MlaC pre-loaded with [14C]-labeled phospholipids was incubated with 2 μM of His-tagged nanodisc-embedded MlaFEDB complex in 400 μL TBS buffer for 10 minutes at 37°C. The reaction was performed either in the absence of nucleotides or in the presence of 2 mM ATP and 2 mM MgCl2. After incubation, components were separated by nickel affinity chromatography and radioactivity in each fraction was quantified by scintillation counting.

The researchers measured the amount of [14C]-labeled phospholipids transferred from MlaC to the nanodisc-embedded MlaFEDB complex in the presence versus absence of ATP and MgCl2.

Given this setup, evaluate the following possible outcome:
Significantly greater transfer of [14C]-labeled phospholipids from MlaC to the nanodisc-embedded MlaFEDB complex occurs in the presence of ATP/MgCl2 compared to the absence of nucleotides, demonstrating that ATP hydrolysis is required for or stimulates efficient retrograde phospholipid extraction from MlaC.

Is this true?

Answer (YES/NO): YES